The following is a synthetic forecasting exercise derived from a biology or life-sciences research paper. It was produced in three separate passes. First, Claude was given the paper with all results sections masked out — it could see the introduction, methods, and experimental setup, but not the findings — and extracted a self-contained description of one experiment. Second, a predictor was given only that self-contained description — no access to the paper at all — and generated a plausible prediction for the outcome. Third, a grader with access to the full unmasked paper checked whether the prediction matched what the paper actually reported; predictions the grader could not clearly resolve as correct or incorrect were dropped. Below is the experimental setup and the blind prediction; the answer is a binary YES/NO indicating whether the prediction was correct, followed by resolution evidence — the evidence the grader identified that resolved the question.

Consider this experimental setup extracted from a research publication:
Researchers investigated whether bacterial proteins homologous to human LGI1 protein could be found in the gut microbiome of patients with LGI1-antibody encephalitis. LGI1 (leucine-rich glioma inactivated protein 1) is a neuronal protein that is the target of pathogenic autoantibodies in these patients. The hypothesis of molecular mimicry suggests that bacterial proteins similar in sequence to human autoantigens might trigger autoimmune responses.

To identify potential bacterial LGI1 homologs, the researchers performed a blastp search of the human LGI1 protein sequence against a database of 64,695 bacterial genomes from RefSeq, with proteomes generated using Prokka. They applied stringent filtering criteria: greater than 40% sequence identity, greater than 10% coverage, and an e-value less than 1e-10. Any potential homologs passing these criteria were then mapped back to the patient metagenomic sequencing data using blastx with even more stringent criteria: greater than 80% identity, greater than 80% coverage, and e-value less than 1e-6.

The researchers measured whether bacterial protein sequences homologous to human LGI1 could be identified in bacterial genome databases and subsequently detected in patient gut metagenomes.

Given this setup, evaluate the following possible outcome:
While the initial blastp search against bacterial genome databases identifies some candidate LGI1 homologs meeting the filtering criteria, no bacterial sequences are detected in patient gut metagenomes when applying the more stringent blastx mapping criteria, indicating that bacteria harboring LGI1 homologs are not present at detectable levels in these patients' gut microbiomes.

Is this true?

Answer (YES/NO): YES